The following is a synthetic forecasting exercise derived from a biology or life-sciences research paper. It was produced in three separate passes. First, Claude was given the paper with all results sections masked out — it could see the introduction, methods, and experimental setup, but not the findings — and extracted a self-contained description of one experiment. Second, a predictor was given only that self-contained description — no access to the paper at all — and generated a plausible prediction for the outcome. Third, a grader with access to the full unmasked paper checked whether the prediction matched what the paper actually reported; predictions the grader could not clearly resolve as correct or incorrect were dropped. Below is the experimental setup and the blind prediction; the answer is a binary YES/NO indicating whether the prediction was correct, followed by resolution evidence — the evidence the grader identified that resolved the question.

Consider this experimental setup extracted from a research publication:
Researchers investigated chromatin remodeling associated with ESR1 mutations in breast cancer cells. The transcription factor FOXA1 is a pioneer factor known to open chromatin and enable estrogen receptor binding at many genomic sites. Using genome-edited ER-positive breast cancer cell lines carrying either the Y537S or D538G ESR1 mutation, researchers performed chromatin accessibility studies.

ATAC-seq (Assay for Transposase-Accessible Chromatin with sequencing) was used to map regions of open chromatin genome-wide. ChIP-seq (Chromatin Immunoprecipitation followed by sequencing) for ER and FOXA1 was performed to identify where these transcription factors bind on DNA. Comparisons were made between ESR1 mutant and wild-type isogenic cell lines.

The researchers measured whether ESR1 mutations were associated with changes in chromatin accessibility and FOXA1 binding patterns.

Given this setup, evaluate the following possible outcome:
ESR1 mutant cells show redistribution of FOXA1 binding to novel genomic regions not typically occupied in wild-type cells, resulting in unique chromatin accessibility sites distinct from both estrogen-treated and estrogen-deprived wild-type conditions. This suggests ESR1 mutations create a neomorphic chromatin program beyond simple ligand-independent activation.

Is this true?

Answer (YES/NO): YES